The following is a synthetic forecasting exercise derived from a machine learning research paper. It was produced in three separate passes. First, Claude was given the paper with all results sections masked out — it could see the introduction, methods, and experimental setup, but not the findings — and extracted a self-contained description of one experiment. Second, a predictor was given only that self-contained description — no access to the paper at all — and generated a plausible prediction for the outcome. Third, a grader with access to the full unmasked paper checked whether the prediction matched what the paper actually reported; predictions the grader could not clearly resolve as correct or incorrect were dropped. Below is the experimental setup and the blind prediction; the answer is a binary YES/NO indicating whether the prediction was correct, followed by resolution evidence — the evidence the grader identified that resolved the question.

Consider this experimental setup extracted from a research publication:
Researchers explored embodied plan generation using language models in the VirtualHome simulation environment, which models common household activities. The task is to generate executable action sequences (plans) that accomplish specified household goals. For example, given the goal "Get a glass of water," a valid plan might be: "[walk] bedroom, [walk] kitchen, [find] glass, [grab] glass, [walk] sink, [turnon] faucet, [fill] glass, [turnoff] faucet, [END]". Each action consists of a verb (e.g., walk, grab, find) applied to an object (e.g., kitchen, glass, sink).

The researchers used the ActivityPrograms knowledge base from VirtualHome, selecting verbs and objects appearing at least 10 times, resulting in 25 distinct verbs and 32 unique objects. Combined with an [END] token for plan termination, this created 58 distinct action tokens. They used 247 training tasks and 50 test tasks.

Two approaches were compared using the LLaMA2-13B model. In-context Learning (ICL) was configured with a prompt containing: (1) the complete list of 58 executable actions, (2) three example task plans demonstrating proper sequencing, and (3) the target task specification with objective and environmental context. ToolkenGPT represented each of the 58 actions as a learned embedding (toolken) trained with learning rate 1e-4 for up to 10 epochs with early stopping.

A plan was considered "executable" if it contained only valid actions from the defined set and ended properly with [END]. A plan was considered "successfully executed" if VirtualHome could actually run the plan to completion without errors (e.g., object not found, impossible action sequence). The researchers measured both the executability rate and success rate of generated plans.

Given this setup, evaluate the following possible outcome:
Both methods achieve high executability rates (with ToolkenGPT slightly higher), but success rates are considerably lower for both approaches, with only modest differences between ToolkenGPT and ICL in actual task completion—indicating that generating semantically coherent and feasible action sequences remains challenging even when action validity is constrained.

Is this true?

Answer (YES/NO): NO